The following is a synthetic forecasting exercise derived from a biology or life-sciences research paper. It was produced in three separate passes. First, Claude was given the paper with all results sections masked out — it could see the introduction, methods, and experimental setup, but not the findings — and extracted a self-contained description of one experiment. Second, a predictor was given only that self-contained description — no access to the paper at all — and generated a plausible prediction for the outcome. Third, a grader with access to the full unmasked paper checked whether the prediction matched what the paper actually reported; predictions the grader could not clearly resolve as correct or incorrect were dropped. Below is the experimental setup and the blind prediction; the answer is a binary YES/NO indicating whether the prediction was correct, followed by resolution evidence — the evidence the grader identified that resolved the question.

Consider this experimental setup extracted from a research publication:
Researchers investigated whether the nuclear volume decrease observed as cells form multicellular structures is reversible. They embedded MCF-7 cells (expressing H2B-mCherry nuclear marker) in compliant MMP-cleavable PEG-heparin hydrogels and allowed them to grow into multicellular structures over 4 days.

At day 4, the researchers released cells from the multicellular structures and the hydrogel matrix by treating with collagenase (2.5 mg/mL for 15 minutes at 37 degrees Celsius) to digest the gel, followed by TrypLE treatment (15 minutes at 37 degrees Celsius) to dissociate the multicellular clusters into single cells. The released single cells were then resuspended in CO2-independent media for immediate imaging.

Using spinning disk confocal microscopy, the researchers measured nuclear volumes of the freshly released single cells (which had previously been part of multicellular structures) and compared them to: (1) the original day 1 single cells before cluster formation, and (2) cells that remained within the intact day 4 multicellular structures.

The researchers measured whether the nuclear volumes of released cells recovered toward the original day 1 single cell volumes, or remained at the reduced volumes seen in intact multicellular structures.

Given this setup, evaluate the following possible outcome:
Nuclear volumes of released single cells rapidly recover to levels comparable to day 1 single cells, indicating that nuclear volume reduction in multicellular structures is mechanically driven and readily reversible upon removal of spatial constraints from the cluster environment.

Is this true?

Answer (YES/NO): NO